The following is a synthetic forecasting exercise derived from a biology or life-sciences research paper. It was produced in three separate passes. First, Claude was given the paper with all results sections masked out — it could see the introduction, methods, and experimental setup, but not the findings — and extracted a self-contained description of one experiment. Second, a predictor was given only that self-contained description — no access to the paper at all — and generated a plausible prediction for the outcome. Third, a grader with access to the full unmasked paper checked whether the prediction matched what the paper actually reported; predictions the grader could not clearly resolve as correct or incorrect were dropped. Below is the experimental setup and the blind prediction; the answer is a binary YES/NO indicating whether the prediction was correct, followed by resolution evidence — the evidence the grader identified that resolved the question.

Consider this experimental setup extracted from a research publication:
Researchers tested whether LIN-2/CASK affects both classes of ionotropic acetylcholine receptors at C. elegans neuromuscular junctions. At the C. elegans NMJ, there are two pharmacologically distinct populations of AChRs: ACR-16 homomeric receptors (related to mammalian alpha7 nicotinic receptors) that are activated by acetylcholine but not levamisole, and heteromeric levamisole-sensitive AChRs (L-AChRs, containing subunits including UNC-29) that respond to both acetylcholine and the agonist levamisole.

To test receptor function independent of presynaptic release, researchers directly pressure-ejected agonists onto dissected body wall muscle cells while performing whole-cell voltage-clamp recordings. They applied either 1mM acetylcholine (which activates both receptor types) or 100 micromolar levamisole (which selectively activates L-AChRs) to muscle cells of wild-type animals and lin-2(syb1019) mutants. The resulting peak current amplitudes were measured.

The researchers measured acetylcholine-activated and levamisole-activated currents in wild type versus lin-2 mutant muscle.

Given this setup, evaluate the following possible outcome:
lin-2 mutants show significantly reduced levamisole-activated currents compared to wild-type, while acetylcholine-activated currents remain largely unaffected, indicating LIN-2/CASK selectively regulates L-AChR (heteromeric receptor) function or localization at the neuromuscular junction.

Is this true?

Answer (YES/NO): NO